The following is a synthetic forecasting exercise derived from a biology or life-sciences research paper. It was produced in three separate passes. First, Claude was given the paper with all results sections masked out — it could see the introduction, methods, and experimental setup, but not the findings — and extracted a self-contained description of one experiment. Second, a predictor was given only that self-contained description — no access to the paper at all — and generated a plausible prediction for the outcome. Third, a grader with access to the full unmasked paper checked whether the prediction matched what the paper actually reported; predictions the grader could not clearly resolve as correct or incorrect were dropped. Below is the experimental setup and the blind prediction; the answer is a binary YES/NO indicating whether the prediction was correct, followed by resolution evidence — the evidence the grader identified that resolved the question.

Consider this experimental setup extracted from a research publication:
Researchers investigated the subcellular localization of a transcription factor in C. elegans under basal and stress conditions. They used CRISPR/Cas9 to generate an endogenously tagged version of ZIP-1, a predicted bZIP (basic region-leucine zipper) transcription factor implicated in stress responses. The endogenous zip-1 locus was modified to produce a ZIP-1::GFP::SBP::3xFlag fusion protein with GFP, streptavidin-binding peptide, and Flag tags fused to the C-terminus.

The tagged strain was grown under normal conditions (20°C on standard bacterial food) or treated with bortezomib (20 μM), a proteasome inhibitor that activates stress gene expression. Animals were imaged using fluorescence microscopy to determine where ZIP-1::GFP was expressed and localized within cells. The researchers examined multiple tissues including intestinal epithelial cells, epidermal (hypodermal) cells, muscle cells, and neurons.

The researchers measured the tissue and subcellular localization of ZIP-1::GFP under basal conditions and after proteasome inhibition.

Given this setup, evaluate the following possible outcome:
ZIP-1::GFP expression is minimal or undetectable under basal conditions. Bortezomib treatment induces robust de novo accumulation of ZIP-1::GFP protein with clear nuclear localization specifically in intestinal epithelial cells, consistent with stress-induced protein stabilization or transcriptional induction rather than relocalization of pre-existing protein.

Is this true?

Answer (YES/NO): NO